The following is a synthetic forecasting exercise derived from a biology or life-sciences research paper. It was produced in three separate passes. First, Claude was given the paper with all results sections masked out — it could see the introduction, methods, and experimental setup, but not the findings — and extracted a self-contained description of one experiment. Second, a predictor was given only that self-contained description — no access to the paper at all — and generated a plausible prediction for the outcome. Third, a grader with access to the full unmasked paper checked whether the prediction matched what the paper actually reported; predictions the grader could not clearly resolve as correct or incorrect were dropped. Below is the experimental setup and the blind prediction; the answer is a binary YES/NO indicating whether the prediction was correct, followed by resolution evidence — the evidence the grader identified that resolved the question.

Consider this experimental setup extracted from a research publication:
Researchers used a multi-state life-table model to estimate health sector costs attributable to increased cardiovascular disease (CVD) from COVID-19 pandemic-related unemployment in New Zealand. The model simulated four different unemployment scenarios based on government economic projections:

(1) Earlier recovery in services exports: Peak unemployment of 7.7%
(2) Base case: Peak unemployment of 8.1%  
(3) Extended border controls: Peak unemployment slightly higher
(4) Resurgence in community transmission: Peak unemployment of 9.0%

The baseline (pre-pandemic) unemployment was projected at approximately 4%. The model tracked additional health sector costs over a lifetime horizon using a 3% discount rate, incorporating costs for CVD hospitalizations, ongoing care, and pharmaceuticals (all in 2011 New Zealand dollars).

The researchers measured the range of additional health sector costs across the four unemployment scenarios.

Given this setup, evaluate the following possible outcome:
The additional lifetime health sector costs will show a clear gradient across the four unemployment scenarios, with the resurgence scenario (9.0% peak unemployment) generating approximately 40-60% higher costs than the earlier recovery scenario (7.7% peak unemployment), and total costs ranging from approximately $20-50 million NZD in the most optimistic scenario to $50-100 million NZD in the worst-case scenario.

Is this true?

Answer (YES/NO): NO